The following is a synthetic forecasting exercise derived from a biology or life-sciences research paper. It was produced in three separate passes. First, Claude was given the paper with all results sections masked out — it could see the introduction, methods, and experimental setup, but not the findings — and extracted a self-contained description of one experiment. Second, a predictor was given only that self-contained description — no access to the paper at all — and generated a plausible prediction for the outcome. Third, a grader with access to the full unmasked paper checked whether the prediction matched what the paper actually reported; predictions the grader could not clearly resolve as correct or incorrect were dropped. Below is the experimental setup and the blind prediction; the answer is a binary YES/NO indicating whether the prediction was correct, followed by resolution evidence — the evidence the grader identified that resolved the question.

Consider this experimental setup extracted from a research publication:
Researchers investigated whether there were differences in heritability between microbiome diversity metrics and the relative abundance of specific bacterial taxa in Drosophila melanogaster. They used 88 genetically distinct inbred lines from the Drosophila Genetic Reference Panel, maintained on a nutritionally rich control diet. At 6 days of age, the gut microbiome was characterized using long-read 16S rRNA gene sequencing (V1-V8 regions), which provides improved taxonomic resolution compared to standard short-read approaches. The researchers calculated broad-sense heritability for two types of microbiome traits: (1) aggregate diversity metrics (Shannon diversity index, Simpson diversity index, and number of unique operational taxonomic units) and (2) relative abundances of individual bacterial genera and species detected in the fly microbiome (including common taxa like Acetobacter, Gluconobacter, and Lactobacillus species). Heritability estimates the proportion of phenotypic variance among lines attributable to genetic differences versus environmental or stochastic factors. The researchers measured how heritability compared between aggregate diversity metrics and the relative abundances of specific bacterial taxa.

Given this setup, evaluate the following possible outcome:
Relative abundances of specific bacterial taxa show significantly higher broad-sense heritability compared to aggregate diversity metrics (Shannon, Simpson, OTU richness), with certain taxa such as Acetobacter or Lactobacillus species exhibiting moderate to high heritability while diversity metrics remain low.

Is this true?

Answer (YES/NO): NO